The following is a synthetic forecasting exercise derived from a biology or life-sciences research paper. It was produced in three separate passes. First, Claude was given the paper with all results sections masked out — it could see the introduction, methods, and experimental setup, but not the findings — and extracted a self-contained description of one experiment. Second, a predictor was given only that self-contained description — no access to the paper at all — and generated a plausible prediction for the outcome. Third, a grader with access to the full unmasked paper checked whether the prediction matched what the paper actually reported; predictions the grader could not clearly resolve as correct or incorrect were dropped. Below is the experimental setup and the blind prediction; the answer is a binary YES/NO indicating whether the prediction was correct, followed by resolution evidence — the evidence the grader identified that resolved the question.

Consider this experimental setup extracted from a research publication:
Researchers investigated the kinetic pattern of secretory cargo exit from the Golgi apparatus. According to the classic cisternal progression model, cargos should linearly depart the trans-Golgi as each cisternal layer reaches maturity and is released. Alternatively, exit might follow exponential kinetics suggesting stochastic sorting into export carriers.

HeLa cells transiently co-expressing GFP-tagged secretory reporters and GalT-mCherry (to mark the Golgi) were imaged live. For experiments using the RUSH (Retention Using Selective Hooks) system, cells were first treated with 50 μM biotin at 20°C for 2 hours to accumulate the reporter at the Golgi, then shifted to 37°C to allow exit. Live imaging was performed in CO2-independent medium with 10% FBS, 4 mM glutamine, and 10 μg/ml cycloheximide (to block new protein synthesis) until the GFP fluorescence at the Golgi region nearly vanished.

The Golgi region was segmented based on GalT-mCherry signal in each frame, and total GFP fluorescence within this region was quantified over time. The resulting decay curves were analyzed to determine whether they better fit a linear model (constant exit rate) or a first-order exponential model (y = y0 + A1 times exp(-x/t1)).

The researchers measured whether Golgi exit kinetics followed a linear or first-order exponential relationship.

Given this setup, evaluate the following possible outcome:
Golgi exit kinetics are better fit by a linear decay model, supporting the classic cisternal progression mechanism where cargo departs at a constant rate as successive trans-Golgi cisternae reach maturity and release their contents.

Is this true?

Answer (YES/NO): NO